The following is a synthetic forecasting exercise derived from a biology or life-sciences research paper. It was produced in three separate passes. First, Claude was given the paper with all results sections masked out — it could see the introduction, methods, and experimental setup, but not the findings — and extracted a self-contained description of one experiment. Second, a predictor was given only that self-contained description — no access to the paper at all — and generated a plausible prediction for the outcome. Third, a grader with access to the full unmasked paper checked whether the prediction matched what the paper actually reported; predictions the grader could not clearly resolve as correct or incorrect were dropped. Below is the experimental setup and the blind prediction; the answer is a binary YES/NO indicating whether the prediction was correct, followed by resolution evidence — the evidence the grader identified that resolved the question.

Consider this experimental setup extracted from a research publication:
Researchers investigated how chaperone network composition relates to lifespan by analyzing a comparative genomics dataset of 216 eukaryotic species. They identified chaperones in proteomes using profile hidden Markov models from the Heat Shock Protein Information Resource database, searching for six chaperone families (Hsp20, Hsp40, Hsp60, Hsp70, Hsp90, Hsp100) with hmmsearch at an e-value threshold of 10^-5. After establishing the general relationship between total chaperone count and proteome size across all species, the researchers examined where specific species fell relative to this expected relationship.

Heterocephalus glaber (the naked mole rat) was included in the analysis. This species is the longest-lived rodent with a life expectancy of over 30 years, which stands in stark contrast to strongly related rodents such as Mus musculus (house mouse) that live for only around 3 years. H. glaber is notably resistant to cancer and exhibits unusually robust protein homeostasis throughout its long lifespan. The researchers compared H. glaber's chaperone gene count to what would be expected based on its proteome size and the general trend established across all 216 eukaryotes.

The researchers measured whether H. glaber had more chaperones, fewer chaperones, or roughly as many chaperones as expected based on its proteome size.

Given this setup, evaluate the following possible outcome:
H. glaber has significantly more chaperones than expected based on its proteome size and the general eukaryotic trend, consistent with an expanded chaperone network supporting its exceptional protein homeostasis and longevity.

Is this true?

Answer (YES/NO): YES